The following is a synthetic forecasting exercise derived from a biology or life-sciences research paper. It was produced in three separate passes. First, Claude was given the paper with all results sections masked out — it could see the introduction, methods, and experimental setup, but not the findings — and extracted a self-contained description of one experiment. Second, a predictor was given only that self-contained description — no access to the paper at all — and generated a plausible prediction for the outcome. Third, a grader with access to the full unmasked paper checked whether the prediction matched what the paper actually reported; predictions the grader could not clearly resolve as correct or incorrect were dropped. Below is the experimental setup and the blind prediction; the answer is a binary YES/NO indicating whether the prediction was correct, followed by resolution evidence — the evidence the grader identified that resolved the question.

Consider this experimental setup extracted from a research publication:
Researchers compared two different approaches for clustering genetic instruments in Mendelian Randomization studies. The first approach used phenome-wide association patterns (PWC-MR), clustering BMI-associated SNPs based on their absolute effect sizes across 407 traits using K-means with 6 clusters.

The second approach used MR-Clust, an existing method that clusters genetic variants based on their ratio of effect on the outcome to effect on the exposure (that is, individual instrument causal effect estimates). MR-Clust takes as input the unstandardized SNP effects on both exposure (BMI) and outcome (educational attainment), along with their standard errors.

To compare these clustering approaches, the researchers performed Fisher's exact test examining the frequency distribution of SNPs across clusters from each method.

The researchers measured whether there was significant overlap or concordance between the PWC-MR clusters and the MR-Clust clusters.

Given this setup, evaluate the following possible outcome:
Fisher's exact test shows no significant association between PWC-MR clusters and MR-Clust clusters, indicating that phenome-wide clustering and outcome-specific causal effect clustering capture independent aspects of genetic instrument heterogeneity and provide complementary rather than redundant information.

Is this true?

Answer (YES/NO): NO